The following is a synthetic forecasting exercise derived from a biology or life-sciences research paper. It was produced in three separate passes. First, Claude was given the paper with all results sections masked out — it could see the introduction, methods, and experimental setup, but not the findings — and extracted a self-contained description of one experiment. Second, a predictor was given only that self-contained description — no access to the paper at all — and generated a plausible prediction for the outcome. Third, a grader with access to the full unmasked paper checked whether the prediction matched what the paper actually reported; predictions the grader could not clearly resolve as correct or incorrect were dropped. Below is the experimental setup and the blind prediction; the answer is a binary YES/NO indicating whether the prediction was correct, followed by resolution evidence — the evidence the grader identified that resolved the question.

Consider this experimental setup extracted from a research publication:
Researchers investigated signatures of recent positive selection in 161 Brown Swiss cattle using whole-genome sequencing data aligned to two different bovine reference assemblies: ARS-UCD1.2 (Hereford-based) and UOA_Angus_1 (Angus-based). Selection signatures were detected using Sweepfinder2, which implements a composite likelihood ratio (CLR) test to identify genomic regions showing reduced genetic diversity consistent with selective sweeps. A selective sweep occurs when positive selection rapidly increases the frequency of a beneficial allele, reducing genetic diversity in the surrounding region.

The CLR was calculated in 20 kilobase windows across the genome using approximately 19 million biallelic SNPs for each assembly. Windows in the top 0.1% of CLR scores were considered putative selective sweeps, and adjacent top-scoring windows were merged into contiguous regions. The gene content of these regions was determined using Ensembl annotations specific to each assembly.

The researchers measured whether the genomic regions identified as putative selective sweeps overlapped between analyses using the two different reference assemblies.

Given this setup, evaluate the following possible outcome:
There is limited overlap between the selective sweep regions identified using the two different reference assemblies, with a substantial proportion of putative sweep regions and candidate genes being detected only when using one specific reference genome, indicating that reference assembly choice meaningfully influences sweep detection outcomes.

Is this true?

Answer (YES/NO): YES